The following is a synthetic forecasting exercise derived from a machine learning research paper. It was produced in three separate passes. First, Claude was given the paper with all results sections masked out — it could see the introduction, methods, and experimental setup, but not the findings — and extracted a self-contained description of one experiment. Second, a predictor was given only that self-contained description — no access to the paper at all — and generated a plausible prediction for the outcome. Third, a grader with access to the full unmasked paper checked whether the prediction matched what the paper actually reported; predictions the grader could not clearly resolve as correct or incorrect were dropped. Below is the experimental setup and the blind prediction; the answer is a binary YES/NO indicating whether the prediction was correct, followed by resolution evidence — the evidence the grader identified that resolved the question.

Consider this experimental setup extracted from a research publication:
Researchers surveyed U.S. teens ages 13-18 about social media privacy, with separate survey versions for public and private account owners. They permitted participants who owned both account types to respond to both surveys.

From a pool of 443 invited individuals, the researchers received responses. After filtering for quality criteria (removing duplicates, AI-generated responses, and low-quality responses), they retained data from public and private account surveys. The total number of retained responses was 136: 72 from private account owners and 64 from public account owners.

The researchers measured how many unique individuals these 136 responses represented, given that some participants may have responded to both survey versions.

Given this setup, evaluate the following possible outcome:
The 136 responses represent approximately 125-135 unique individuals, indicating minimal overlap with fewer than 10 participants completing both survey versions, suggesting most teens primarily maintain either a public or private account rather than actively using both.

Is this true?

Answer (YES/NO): NO